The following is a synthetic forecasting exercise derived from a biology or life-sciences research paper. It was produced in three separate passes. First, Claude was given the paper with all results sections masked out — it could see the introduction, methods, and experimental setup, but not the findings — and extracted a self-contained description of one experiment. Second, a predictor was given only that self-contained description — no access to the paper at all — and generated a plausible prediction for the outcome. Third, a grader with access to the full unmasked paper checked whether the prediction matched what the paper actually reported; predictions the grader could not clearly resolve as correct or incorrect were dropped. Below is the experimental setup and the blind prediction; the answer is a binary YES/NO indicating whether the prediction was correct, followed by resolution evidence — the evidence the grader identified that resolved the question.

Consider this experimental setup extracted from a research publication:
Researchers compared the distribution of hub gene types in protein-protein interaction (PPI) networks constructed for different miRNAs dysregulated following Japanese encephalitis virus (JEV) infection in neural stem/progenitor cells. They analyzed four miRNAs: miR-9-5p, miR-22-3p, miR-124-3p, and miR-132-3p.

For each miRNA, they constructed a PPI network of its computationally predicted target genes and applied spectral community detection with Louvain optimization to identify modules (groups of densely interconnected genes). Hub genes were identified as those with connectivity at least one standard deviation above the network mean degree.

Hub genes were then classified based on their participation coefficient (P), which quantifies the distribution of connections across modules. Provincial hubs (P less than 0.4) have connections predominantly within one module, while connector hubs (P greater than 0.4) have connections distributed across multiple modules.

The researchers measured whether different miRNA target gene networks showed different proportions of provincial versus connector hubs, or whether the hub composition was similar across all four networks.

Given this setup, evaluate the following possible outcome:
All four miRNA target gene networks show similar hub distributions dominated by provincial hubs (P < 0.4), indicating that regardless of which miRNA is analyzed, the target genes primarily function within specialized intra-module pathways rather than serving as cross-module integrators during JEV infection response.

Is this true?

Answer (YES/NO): NO